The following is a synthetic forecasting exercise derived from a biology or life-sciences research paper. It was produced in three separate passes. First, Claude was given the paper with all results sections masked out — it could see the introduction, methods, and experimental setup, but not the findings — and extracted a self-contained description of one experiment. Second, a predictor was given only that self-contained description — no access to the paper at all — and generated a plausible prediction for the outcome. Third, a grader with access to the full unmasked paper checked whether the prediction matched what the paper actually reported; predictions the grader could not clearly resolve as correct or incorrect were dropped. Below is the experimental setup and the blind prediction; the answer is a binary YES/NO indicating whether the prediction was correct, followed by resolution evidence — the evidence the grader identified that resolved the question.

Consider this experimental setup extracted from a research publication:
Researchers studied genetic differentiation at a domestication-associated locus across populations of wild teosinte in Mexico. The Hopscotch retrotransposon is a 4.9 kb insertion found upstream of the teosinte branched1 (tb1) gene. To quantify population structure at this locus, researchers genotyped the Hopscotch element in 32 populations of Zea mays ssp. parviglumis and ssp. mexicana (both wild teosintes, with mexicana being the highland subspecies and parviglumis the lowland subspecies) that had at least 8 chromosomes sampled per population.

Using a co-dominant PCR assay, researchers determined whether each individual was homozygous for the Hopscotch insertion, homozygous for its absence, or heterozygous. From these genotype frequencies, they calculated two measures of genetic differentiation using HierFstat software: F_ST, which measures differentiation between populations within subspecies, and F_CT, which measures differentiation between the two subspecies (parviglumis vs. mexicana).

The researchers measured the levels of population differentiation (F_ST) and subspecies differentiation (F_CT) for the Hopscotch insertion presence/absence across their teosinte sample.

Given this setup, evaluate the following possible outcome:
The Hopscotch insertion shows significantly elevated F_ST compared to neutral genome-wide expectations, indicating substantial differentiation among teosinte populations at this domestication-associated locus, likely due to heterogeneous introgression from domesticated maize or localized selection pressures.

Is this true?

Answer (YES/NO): NO